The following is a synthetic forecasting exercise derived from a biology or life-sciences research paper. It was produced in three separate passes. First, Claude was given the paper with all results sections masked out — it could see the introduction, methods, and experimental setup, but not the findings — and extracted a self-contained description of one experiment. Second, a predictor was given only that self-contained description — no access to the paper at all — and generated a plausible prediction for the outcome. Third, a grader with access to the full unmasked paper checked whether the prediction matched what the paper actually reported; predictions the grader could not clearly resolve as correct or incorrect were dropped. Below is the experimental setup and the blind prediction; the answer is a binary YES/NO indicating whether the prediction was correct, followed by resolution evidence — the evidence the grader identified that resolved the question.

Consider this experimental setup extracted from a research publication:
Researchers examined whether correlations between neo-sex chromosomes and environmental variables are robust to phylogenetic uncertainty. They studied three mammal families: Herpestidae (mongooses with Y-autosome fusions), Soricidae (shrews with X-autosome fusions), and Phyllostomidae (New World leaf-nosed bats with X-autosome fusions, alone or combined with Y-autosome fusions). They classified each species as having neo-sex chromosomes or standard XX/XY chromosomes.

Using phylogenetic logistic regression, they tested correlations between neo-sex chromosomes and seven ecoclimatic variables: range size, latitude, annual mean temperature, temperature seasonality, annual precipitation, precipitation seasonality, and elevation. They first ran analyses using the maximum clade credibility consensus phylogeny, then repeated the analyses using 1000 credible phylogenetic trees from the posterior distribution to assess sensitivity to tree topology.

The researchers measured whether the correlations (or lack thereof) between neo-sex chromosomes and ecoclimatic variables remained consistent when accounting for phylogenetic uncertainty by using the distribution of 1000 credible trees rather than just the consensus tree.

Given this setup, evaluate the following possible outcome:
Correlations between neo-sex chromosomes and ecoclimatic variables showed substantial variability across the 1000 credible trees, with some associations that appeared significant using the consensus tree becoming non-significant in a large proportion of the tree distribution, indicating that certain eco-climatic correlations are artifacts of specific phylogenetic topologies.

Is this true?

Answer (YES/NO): NO